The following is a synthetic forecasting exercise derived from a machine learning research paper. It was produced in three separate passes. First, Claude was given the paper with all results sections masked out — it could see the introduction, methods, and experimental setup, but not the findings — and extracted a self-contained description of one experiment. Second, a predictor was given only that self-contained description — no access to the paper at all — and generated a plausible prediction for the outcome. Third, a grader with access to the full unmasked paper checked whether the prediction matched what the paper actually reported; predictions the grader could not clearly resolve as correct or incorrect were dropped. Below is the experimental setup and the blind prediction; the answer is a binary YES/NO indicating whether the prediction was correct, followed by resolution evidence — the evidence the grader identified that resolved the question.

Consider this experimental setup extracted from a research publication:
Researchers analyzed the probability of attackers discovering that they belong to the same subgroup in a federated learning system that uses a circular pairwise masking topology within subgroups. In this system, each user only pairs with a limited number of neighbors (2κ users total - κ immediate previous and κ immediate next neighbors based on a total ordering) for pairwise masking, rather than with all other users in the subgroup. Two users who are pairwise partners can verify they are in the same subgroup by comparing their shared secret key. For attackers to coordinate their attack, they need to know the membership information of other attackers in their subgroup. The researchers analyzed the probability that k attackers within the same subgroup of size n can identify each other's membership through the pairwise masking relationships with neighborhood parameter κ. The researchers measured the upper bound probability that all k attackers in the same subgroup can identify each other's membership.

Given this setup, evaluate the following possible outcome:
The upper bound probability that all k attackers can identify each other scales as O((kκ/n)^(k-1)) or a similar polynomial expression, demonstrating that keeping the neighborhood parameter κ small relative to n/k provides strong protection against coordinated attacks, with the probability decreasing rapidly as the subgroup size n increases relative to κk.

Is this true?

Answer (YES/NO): NO